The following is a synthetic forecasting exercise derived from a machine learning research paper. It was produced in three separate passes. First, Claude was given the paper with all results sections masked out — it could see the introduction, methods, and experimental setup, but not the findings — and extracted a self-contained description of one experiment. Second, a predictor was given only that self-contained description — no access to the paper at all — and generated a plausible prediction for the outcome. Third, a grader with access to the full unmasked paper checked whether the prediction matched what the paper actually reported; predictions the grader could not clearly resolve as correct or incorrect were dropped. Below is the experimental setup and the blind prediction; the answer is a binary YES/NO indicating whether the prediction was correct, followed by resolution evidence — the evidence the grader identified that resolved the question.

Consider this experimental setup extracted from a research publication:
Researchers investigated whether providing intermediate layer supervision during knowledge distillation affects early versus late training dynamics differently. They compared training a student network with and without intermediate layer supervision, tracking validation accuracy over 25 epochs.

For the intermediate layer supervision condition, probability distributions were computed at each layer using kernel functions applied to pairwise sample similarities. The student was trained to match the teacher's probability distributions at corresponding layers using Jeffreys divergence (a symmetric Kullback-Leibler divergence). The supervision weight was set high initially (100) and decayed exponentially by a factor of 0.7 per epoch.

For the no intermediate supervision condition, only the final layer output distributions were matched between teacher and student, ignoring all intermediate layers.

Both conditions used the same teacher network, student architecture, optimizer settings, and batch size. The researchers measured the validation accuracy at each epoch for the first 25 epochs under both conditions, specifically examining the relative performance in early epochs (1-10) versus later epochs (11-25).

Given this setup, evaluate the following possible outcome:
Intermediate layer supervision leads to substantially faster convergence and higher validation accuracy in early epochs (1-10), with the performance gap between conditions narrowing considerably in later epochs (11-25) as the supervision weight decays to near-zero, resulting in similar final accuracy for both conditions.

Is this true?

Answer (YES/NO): NO